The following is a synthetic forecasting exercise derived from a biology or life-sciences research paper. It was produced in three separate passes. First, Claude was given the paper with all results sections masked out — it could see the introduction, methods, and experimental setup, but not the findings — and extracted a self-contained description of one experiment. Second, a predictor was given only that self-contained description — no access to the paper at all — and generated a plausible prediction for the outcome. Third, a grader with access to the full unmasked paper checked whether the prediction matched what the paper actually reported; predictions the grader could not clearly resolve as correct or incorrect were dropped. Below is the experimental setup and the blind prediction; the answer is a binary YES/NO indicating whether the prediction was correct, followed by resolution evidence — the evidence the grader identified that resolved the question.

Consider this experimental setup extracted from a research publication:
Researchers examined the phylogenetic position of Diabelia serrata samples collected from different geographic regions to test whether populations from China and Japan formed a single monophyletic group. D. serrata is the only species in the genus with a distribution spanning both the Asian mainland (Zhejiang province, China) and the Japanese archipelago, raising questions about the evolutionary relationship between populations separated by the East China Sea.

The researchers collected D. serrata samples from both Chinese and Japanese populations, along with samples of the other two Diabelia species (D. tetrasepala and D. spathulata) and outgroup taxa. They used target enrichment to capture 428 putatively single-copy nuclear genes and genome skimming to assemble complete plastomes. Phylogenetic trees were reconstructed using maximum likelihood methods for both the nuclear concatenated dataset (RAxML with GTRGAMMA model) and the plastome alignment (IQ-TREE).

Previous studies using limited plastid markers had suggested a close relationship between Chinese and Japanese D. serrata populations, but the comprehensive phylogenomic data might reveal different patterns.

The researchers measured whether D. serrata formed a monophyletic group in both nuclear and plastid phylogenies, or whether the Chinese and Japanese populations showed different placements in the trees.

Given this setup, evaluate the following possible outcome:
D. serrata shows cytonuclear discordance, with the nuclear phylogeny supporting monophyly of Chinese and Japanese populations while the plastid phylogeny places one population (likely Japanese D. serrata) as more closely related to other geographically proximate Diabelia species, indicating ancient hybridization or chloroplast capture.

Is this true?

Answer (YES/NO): NO